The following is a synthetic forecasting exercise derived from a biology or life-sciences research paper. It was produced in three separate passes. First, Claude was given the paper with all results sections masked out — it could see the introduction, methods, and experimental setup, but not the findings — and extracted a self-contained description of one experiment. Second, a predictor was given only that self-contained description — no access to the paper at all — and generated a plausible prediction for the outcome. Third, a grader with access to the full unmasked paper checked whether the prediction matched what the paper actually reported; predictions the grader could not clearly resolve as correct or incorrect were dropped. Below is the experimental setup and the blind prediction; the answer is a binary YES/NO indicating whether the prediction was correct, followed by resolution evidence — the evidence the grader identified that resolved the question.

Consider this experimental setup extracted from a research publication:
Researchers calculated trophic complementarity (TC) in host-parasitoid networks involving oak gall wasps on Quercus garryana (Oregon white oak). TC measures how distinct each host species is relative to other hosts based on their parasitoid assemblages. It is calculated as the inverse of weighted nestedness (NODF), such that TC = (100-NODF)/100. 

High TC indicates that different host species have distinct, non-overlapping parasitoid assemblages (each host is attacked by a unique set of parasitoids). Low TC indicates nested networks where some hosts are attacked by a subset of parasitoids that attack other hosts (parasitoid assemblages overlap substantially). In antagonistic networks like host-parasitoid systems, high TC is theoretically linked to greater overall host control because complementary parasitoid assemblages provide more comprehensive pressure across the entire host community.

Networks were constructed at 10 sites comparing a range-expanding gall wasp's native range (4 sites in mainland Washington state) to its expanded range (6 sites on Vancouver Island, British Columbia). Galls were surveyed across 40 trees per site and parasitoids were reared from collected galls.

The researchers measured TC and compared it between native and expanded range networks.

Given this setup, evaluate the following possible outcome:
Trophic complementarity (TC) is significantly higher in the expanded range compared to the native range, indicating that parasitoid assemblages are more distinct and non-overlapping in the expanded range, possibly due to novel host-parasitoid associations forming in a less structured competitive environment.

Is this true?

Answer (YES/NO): NO